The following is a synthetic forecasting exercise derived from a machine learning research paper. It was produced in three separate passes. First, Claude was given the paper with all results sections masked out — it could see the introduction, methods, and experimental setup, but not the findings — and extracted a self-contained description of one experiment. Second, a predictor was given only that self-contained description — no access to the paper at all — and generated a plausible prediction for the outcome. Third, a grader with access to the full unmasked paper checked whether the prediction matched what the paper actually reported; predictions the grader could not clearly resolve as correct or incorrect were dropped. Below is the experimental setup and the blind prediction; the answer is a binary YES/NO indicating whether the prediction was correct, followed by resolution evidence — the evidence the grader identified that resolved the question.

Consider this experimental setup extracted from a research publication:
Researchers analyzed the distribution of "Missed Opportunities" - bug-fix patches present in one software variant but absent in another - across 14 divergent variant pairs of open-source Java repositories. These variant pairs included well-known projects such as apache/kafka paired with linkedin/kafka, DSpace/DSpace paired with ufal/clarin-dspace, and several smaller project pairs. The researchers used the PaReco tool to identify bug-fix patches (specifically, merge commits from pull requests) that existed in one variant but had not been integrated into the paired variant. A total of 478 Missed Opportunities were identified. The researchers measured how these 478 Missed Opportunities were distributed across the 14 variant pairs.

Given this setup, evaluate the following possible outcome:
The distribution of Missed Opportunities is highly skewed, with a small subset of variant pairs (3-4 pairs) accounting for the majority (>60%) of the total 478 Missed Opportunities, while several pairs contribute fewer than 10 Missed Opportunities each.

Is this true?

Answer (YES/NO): YES